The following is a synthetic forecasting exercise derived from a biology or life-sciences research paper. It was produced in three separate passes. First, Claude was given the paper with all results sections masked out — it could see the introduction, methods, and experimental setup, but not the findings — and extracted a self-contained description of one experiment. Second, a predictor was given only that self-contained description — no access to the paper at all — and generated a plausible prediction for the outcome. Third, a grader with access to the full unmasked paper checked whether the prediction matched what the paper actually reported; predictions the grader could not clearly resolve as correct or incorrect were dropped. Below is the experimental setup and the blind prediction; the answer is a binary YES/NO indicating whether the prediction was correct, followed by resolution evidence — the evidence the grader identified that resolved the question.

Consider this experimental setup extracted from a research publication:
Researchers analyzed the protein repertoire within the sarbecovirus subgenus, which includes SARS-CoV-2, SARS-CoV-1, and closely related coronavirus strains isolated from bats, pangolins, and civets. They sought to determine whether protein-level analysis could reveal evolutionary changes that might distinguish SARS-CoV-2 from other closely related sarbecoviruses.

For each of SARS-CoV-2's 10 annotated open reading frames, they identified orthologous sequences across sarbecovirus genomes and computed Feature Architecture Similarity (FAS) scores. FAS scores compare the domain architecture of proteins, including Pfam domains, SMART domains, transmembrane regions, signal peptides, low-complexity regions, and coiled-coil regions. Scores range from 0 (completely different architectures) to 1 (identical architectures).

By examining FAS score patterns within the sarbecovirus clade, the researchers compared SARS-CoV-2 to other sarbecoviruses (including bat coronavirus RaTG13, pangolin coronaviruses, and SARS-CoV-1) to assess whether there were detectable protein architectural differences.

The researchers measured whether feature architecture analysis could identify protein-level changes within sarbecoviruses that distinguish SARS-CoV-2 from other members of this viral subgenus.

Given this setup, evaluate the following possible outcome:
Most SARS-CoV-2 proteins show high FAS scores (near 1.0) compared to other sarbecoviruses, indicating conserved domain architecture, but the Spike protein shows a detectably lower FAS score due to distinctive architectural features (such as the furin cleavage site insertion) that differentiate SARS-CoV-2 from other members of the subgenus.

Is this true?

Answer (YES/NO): NO